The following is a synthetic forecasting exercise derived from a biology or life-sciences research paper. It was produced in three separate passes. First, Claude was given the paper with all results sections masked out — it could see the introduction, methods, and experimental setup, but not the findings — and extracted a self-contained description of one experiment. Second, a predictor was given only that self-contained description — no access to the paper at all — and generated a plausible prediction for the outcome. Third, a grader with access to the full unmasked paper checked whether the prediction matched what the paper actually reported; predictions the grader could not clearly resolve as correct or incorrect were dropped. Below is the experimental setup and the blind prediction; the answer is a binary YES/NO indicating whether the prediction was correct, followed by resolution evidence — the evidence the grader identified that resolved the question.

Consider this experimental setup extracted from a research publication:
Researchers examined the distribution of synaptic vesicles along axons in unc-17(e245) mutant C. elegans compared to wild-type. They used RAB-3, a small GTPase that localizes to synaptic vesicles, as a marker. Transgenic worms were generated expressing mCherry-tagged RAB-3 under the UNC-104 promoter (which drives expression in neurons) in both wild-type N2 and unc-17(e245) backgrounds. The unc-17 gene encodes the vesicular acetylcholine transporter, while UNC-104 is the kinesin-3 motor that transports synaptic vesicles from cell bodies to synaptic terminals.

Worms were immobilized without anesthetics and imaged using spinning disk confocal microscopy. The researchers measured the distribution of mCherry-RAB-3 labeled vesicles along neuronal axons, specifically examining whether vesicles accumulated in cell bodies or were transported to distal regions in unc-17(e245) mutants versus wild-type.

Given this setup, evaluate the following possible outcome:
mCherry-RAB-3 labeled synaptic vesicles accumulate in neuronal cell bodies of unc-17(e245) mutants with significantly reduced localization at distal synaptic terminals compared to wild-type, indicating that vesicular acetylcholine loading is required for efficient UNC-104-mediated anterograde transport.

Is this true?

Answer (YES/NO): NO